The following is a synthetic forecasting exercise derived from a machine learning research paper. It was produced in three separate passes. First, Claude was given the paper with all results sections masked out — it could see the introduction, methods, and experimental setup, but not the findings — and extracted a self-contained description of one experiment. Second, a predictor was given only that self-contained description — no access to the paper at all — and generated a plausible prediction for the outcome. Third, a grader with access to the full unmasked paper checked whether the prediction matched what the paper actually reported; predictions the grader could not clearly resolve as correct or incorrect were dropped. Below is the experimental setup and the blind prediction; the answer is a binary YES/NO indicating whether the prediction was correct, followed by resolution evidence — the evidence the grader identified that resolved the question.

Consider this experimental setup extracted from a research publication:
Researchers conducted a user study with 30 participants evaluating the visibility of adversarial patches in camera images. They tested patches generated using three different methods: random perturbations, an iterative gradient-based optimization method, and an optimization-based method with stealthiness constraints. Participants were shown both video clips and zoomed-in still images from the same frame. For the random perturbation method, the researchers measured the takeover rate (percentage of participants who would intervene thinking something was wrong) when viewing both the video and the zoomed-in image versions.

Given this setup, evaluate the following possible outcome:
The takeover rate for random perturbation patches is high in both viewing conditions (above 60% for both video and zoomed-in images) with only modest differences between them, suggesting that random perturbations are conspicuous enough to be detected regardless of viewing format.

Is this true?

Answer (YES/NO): YES